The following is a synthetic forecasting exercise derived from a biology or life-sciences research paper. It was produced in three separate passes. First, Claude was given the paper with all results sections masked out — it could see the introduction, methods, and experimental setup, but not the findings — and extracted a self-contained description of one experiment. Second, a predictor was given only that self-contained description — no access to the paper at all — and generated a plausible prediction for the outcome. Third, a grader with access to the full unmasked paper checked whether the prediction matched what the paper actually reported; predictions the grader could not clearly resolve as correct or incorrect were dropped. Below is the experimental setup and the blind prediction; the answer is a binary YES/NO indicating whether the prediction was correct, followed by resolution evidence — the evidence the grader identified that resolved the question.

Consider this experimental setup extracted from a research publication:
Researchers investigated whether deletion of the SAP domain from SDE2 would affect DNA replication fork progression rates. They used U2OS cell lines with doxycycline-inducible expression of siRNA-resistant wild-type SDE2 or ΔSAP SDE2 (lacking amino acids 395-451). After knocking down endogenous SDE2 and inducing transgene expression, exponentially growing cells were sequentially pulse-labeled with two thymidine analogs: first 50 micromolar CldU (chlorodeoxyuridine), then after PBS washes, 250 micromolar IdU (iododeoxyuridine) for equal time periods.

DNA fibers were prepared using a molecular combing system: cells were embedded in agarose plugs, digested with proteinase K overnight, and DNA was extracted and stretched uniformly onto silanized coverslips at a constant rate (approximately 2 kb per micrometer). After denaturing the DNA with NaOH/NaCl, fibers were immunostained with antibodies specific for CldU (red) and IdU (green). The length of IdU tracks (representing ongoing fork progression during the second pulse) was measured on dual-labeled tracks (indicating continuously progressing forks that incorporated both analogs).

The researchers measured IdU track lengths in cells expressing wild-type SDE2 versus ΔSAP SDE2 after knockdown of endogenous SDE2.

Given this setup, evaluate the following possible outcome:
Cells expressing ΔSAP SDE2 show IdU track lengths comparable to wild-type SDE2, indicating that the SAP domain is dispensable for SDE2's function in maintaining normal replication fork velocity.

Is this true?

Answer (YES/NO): NO